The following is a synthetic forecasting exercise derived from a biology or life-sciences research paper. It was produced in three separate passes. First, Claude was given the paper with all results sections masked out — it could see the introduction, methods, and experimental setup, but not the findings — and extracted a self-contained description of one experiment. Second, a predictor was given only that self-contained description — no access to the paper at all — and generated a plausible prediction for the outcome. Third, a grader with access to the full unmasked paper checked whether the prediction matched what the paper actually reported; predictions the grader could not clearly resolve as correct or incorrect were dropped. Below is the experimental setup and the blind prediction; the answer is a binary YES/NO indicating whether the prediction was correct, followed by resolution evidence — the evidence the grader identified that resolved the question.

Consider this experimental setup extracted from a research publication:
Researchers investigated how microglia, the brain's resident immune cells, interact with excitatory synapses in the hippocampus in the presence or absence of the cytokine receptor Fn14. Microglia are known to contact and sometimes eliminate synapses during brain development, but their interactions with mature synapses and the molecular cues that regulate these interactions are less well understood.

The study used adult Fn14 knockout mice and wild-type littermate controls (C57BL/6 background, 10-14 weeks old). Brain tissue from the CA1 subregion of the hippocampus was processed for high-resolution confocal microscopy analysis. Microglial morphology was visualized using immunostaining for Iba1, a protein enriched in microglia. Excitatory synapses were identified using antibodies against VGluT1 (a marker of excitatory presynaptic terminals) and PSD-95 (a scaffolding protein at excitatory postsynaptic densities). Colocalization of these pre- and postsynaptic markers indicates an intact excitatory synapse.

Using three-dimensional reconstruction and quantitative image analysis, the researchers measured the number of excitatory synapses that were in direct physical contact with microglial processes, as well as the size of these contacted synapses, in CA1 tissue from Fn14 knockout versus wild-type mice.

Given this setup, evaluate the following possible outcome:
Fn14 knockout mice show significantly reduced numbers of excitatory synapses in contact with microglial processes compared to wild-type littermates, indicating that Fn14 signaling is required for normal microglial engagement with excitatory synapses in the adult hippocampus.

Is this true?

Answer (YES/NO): YES